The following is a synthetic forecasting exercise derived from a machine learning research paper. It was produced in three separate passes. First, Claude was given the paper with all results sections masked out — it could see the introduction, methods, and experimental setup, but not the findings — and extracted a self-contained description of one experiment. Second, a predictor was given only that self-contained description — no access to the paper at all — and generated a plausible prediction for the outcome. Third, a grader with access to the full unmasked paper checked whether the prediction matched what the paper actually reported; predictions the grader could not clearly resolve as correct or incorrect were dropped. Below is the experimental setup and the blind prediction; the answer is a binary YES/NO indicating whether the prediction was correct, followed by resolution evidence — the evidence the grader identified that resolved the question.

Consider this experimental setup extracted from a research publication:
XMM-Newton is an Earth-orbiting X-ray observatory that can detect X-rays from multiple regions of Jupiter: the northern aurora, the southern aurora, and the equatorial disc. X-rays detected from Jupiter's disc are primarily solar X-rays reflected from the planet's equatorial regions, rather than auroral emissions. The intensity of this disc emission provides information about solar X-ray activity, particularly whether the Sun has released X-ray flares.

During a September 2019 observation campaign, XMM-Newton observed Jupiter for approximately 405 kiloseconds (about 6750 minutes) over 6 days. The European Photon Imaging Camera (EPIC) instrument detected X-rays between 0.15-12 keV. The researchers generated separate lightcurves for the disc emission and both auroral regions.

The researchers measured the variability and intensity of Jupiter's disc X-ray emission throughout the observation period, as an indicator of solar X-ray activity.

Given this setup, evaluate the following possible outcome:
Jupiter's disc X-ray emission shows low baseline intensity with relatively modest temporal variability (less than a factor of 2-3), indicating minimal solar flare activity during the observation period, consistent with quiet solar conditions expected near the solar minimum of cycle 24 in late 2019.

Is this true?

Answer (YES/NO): YES